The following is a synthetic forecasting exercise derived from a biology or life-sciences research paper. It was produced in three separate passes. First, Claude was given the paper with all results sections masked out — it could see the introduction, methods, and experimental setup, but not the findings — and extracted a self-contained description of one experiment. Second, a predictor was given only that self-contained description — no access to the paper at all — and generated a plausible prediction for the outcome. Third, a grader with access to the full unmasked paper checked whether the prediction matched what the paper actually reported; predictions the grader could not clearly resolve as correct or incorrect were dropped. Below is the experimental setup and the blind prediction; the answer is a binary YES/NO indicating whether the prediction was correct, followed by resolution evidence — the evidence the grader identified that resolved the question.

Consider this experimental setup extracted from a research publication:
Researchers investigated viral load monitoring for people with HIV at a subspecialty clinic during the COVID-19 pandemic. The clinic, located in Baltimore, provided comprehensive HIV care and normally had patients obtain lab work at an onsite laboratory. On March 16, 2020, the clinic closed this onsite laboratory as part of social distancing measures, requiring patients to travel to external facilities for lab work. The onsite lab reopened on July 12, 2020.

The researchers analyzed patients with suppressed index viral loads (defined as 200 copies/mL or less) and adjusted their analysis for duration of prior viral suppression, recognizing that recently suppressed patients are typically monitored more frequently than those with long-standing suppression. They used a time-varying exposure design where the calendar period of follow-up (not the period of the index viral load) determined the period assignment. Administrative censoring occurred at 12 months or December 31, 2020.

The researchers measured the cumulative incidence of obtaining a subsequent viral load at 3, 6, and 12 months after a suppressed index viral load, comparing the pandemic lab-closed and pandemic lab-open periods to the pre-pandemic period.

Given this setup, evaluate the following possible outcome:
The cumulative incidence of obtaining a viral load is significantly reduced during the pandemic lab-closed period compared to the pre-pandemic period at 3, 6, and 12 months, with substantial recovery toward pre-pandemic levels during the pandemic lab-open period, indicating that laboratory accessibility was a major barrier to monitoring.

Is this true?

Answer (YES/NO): YES